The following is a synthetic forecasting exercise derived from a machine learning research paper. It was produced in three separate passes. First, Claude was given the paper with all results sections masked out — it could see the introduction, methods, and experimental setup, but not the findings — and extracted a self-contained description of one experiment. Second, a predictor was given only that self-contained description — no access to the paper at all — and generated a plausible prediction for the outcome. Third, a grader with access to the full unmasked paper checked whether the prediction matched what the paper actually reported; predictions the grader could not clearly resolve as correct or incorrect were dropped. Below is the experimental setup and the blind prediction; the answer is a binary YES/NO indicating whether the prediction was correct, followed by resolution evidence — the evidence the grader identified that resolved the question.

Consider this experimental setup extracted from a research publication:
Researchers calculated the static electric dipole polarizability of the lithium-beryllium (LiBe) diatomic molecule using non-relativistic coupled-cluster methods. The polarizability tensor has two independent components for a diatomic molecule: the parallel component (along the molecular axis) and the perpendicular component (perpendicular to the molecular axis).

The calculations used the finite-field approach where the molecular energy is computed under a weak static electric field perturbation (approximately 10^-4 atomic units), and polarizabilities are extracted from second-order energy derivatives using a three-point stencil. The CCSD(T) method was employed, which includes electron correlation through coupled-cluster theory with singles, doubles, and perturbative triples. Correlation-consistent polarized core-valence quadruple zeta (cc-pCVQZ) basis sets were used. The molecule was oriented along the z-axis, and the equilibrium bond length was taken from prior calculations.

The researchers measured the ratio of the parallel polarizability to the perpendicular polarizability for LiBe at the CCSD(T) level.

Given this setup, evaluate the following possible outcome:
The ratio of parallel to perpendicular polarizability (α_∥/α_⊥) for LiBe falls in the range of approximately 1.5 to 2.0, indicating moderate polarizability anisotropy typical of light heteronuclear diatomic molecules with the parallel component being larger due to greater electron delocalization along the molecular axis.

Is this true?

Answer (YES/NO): NO